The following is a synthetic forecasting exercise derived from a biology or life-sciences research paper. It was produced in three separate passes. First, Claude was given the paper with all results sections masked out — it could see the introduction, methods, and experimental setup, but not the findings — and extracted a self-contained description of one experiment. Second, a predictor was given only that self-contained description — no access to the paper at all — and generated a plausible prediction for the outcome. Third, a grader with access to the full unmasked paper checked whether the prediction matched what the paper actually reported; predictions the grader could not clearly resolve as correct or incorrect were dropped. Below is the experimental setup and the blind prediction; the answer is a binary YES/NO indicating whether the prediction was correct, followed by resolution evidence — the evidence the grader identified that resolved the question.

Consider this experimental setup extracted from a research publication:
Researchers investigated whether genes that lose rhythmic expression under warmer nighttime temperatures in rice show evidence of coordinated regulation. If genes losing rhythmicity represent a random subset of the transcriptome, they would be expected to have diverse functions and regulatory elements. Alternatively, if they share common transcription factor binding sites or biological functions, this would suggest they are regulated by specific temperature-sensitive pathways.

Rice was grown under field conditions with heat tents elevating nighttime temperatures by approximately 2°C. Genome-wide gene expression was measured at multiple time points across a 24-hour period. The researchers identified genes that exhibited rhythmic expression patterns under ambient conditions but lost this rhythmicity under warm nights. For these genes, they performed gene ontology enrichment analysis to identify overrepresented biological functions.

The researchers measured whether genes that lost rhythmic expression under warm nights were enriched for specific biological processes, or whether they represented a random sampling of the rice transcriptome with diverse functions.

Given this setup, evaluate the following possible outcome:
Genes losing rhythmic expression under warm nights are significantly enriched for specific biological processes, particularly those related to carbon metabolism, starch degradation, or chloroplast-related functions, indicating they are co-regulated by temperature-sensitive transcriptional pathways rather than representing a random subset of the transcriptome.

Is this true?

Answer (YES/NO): NO